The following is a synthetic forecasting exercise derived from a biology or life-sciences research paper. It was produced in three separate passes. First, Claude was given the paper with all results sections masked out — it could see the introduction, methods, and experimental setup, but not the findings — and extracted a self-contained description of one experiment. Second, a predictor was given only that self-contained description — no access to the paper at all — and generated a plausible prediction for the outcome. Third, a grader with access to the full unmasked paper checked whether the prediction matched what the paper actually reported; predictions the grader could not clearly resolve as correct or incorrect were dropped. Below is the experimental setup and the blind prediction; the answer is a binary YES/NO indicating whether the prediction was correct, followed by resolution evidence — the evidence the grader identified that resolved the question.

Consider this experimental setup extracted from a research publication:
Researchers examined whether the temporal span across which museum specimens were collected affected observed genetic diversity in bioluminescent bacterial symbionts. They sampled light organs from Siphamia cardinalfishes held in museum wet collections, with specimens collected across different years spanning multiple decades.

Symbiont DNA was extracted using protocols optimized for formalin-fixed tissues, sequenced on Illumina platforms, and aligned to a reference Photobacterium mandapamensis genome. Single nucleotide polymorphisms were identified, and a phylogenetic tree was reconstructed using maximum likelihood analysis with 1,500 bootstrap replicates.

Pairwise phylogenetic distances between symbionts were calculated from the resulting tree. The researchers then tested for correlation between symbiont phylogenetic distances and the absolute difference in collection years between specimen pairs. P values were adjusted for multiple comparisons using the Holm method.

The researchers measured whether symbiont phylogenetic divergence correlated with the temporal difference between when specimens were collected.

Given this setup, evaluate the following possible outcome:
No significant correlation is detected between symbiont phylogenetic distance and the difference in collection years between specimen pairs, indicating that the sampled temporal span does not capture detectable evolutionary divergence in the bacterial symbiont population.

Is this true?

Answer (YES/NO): NO